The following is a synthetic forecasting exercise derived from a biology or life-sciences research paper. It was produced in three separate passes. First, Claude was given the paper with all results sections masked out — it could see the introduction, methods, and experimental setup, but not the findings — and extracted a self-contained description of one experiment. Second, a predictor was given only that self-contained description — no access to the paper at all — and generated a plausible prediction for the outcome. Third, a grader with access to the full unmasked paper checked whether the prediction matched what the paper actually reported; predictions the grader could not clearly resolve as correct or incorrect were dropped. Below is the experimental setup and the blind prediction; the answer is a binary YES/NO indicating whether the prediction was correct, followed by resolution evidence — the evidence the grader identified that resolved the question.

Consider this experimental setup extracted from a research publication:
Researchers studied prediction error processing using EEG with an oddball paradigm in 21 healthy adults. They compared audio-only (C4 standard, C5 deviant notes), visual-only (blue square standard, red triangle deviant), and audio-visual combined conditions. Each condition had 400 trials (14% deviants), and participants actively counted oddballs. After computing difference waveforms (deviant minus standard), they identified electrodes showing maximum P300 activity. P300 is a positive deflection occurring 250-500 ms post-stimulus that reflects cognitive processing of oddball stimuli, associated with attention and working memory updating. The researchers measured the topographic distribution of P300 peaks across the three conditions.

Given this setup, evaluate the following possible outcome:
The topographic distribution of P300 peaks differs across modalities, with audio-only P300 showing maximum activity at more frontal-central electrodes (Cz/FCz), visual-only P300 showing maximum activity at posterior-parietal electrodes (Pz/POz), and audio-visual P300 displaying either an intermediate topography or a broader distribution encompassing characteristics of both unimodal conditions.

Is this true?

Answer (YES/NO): NO